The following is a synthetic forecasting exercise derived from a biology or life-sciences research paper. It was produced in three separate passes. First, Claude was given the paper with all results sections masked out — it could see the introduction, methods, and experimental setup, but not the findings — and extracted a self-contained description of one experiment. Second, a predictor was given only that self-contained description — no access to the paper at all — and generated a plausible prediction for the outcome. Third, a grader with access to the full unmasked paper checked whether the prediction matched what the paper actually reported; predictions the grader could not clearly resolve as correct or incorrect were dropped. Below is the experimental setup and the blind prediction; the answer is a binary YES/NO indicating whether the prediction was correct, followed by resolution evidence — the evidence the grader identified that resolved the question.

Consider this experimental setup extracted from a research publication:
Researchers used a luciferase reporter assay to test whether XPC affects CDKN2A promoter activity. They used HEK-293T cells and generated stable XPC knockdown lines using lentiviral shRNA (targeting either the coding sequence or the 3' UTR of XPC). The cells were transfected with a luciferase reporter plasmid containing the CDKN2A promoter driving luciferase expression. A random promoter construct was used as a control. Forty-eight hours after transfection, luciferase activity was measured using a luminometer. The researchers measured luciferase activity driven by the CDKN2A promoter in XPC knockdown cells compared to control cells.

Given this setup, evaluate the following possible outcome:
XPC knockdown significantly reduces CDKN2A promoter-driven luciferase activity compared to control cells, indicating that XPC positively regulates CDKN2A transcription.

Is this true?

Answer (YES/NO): YES